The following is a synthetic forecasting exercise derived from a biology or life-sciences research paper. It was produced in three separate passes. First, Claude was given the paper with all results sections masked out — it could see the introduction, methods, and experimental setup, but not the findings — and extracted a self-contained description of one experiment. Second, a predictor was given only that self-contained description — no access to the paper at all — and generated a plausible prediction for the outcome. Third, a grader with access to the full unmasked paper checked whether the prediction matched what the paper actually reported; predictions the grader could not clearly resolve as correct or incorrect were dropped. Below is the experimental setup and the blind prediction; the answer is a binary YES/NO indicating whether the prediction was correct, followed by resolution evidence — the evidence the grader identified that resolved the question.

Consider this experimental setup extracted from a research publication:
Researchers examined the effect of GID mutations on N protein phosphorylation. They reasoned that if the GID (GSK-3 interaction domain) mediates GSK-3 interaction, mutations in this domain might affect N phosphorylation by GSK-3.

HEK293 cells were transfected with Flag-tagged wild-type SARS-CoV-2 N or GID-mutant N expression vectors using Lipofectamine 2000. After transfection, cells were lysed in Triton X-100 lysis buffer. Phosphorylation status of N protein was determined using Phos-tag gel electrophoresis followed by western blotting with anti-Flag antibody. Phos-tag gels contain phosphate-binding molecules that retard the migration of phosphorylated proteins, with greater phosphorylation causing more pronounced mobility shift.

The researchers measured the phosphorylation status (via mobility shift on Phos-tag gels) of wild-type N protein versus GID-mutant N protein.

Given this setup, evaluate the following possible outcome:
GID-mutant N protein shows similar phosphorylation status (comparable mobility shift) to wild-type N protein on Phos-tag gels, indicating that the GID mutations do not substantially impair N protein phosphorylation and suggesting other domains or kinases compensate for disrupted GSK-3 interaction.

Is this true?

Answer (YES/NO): NO